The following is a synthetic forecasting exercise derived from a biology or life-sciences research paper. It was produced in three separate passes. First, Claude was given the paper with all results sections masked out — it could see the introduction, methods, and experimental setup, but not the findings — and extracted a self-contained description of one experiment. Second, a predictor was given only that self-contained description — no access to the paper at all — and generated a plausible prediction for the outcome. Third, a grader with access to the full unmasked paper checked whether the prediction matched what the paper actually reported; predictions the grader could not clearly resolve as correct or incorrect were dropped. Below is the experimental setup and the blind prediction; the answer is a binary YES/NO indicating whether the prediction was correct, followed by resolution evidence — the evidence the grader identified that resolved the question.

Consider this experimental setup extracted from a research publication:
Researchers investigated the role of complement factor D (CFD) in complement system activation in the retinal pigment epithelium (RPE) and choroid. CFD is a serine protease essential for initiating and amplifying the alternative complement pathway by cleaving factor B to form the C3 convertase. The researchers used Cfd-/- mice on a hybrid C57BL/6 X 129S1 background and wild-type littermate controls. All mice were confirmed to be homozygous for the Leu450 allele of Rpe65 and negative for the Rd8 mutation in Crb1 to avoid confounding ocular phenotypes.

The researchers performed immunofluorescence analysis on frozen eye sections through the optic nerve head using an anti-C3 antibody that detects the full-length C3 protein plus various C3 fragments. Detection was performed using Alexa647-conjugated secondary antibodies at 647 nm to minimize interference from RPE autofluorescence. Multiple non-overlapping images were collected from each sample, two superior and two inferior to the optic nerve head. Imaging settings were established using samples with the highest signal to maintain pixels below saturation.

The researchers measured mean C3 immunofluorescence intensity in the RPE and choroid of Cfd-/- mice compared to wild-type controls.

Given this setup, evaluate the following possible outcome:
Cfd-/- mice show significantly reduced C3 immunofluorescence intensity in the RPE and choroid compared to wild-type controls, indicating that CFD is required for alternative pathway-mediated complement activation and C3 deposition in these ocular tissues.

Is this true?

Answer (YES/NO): NO